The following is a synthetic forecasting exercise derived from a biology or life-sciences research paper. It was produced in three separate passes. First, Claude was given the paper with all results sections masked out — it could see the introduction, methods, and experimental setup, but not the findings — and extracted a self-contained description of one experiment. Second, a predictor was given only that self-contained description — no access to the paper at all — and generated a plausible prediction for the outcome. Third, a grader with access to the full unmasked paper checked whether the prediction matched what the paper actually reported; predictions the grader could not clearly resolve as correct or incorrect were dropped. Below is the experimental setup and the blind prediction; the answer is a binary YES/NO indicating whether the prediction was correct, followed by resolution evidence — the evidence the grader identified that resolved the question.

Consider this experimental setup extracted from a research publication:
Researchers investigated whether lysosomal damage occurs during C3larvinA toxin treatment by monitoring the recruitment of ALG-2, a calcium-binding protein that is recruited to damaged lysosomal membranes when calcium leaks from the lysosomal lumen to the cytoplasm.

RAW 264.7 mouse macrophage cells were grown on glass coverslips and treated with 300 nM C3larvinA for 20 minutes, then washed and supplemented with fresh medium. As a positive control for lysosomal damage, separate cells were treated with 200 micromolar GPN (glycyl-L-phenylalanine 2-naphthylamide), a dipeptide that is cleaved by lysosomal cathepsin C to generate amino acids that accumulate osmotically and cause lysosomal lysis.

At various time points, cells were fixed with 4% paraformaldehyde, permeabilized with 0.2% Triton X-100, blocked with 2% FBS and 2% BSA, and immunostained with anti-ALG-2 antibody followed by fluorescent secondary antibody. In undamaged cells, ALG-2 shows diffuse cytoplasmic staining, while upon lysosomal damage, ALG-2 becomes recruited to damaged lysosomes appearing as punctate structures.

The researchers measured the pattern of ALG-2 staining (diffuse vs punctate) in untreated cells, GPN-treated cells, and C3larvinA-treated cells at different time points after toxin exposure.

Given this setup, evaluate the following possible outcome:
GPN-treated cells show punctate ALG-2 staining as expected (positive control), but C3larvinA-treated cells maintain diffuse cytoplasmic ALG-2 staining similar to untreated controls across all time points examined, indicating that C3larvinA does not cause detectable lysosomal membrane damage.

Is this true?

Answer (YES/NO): NO